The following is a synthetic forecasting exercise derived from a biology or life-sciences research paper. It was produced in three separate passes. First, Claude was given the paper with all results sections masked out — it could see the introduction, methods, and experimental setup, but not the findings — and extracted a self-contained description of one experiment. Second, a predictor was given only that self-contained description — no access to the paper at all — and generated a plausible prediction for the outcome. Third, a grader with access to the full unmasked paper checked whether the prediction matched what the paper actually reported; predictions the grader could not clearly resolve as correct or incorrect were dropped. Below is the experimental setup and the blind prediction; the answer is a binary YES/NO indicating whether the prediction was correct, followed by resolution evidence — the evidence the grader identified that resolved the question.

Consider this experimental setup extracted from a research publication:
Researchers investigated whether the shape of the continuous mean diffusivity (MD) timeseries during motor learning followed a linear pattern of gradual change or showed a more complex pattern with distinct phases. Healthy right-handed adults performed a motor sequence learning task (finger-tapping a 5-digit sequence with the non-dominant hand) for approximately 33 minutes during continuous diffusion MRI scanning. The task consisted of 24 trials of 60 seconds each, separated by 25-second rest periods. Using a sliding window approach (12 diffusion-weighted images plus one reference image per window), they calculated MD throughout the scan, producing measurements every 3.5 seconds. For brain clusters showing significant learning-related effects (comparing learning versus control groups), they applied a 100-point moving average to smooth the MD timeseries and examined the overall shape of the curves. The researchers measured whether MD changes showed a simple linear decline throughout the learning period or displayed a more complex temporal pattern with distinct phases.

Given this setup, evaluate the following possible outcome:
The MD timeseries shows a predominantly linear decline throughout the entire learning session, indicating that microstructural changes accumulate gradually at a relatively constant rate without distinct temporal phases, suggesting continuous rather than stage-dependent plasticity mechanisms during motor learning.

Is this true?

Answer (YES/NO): NO